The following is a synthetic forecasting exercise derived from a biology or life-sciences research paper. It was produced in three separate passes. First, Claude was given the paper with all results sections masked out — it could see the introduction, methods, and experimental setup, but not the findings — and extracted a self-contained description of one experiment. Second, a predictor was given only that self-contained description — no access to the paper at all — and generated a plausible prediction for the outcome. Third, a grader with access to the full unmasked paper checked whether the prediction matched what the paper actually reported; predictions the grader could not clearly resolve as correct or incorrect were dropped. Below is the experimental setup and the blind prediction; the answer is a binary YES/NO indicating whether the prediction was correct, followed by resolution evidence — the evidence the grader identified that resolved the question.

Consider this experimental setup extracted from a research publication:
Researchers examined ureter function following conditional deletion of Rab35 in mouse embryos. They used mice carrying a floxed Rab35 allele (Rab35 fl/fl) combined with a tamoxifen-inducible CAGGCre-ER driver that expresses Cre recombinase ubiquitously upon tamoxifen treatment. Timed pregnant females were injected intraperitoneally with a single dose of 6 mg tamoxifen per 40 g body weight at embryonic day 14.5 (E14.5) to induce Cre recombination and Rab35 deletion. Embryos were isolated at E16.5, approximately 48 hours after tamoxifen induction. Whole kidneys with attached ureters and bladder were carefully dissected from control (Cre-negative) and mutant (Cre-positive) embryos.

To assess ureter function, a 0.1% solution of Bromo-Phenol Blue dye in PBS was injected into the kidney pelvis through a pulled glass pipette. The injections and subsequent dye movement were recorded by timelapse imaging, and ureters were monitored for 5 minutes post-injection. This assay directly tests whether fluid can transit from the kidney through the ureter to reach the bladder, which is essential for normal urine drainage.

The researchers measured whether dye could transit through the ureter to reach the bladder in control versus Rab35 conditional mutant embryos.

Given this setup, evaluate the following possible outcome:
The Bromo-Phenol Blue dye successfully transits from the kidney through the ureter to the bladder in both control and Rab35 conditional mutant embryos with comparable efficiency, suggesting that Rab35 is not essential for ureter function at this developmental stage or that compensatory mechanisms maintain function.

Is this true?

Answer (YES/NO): NO